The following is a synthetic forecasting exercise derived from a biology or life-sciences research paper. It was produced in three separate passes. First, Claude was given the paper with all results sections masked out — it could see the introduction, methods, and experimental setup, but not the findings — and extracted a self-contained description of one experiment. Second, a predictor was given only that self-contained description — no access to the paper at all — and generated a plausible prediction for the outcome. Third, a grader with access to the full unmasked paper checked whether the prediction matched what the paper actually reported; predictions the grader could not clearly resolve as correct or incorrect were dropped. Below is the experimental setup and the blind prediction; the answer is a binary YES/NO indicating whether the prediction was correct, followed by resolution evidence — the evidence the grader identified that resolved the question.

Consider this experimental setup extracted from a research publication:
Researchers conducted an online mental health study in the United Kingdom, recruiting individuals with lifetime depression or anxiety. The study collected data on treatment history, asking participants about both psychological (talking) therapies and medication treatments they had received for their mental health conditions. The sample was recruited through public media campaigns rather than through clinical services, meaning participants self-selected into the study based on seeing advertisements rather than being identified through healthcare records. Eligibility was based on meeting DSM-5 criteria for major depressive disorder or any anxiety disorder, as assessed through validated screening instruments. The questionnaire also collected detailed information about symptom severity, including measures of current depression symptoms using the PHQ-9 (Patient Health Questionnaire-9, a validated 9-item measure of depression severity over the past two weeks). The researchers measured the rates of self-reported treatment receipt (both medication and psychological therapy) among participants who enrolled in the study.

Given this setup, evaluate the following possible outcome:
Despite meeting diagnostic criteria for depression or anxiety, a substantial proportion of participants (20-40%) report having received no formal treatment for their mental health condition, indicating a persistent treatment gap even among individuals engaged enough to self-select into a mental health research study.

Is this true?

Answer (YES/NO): NO